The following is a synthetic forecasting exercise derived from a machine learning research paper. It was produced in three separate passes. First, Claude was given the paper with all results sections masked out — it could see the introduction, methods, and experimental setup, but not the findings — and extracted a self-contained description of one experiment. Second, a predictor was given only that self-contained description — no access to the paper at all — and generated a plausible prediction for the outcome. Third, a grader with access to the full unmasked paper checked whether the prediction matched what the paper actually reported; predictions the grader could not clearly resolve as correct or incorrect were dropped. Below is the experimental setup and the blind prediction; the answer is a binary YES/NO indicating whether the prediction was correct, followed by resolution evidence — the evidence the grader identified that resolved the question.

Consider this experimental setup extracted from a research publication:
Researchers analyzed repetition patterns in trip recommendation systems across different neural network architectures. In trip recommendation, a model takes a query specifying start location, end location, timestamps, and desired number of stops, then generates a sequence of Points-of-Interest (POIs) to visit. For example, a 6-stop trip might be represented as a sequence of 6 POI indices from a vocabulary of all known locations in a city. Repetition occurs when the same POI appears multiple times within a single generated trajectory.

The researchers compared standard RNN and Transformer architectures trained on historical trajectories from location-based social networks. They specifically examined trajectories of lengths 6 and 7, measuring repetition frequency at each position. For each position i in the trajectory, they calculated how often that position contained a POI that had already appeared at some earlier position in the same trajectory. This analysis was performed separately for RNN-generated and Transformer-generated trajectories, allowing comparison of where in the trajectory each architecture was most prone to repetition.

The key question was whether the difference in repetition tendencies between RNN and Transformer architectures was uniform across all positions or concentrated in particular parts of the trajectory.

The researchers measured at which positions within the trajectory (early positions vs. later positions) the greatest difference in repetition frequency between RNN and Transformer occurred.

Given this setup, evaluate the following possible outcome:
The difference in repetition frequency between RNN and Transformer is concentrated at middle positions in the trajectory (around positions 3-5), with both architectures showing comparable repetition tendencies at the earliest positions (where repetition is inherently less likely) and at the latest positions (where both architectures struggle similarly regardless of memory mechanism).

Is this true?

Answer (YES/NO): NO